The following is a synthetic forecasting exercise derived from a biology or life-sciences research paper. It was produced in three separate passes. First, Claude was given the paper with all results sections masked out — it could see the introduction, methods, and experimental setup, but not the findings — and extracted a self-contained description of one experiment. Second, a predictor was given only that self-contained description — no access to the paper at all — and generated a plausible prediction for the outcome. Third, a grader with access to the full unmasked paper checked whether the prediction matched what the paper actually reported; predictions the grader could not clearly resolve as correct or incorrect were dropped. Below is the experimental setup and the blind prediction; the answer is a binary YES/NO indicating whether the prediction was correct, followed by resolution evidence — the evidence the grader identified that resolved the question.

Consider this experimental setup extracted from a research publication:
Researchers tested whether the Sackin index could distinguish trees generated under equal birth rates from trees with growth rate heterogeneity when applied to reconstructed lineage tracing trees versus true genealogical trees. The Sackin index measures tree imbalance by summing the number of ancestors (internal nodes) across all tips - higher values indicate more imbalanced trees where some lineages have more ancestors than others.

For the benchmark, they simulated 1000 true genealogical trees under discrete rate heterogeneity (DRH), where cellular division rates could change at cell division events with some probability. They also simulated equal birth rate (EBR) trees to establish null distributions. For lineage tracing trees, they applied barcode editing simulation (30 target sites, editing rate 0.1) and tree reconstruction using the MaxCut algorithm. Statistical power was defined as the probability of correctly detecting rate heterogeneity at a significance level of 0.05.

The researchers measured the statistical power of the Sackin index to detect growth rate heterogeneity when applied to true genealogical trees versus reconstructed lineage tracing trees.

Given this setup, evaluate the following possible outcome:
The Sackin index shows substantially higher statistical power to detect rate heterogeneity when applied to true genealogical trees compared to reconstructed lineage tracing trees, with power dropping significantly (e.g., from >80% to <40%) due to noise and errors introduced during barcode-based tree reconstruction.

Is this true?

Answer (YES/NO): NO